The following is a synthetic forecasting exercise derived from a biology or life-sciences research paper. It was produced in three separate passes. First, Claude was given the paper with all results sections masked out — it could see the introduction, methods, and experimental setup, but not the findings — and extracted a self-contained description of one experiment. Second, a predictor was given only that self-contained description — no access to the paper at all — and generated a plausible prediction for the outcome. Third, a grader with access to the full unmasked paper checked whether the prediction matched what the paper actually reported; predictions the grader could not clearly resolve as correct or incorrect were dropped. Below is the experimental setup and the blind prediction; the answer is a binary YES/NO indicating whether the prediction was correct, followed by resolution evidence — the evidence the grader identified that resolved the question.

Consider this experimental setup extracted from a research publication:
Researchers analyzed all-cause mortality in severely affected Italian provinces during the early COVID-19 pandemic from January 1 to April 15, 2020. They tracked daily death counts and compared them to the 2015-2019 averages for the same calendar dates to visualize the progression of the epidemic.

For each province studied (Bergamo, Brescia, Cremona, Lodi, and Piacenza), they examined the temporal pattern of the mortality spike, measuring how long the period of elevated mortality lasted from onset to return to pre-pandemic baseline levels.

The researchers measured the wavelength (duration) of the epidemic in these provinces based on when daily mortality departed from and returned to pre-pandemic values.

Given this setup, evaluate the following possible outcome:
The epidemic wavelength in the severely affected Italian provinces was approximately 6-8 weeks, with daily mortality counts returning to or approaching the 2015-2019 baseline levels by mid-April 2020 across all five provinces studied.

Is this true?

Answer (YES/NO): YES